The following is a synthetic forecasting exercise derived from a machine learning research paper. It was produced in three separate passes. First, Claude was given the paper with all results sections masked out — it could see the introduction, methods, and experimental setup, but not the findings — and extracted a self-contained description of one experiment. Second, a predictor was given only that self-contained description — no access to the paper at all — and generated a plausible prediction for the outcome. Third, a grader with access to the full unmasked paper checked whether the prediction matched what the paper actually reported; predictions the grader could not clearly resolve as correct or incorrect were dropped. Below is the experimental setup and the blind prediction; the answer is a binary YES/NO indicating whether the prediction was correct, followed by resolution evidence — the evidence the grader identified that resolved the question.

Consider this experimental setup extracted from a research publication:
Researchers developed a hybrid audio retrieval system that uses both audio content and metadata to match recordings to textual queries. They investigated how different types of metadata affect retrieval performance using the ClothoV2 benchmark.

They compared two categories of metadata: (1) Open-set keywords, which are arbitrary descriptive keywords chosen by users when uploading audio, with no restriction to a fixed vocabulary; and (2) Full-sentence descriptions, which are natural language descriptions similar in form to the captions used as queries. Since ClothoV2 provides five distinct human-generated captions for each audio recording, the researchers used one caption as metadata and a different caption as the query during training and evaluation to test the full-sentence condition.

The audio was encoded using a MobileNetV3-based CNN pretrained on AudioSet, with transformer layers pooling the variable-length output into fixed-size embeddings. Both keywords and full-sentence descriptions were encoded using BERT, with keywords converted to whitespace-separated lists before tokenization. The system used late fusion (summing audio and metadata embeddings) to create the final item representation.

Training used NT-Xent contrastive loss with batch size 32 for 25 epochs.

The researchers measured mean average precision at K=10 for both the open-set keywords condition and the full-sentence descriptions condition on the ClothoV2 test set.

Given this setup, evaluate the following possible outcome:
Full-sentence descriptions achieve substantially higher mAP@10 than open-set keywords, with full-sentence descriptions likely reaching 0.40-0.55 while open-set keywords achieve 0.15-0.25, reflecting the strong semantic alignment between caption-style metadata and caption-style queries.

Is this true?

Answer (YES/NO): NO